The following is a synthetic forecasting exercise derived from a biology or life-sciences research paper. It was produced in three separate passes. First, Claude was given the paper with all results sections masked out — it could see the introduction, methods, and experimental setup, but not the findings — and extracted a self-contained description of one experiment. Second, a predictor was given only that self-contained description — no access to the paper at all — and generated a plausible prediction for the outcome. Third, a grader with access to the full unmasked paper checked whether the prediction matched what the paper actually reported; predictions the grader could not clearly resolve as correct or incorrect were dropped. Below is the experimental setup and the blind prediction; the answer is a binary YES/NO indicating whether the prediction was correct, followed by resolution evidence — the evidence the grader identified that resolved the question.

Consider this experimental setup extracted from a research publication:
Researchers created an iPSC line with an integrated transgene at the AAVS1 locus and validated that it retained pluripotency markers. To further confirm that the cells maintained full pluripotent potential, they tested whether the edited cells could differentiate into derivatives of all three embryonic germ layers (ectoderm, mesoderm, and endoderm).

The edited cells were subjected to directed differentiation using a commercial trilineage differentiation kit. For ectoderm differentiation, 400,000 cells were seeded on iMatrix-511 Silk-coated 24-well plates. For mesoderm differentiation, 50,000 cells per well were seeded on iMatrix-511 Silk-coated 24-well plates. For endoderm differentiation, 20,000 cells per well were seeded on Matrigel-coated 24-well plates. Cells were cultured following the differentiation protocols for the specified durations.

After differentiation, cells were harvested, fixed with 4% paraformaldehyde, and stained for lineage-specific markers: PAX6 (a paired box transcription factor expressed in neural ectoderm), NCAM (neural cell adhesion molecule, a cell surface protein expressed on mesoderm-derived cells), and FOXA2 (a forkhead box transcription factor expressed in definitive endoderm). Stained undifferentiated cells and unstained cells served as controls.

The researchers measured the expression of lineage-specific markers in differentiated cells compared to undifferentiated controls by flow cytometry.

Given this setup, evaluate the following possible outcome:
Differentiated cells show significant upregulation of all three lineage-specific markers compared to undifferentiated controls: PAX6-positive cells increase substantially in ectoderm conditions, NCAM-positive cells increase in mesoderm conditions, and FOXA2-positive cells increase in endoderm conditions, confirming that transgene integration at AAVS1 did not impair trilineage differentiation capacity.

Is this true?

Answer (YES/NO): YES